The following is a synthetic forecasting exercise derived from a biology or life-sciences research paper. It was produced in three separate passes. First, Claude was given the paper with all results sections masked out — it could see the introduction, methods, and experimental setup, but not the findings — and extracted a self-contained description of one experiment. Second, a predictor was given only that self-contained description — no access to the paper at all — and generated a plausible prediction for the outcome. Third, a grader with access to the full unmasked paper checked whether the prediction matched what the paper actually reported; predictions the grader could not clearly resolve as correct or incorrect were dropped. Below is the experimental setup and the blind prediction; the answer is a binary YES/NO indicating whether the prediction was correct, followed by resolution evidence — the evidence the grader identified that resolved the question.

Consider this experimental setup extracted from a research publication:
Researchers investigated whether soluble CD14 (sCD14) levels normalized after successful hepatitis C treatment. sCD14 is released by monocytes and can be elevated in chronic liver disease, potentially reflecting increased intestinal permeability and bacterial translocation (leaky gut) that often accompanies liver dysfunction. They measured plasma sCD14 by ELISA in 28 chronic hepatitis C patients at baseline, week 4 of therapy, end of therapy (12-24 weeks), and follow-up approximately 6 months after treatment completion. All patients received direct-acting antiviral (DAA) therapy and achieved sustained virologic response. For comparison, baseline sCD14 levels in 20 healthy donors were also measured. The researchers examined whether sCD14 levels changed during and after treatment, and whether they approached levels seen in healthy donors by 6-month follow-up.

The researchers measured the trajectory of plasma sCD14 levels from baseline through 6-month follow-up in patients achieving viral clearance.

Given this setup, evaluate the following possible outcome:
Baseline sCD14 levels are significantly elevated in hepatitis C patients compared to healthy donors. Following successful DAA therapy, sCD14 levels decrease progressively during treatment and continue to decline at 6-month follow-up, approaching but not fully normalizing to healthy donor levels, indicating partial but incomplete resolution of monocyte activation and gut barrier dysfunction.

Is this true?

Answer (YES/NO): NO